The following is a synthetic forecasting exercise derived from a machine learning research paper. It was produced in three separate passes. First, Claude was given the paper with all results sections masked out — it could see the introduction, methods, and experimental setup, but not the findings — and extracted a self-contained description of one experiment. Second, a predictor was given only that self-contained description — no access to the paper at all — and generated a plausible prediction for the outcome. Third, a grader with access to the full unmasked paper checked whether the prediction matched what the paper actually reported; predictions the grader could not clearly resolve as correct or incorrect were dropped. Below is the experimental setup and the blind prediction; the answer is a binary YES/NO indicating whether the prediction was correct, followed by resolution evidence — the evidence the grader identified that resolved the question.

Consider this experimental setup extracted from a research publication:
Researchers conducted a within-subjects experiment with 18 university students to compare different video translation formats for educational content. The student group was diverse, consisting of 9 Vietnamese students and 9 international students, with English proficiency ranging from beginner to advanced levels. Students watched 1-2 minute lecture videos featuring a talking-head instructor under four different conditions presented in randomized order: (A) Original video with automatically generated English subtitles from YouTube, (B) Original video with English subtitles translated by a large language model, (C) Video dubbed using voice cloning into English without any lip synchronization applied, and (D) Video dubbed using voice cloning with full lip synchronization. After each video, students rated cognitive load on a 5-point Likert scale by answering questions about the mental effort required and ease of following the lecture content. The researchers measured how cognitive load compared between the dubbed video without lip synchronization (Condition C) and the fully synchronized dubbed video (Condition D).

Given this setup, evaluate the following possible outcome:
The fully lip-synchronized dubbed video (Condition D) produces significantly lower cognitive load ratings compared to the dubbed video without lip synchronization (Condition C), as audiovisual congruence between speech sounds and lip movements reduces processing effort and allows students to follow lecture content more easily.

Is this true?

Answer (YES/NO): NO